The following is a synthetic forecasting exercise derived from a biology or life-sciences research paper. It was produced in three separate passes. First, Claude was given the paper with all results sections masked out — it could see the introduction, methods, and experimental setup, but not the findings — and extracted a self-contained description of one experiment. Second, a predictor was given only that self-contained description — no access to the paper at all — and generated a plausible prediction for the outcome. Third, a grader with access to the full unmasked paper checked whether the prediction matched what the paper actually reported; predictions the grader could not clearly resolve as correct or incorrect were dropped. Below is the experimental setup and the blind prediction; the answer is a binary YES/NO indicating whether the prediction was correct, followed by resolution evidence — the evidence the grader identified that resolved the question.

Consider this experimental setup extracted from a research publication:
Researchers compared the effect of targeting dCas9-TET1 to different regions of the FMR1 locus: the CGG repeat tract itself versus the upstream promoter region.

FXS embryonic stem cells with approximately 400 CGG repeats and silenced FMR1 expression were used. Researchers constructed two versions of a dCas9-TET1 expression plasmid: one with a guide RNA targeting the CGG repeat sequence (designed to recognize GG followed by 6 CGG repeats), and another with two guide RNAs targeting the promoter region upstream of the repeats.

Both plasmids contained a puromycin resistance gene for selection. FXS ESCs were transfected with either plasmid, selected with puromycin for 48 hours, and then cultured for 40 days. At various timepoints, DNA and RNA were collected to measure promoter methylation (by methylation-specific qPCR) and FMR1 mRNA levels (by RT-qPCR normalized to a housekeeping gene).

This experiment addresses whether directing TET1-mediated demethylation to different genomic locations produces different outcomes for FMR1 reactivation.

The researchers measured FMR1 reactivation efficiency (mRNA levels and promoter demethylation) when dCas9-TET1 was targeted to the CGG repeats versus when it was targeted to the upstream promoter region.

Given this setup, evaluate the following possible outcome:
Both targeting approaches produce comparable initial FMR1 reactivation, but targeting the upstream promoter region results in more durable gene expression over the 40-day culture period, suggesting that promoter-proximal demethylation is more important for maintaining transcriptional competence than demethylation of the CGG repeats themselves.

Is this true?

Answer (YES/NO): NO